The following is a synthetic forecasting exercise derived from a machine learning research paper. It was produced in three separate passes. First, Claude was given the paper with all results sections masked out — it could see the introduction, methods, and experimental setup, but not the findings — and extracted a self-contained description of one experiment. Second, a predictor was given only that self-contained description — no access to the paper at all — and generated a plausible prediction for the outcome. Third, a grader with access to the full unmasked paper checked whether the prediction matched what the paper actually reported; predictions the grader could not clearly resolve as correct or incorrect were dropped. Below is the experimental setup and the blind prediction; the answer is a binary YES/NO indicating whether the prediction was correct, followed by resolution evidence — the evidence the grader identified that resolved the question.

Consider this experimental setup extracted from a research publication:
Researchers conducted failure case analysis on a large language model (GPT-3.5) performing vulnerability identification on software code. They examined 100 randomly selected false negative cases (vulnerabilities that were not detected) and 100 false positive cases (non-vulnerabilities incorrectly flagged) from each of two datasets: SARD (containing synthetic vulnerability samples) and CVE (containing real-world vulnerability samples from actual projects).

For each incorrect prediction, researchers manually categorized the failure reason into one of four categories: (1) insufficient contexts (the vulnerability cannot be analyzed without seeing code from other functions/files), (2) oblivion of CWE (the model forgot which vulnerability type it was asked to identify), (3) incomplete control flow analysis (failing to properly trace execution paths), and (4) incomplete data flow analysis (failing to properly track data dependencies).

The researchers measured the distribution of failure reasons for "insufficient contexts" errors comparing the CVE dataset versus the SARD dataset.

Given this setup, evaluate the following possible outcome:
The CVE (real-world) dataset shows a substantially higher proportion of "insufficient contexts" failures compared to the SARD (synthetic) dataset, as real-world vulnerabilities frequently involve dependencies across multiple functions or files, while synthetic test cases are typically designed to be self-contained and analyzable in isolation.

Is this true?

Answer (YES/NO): YES